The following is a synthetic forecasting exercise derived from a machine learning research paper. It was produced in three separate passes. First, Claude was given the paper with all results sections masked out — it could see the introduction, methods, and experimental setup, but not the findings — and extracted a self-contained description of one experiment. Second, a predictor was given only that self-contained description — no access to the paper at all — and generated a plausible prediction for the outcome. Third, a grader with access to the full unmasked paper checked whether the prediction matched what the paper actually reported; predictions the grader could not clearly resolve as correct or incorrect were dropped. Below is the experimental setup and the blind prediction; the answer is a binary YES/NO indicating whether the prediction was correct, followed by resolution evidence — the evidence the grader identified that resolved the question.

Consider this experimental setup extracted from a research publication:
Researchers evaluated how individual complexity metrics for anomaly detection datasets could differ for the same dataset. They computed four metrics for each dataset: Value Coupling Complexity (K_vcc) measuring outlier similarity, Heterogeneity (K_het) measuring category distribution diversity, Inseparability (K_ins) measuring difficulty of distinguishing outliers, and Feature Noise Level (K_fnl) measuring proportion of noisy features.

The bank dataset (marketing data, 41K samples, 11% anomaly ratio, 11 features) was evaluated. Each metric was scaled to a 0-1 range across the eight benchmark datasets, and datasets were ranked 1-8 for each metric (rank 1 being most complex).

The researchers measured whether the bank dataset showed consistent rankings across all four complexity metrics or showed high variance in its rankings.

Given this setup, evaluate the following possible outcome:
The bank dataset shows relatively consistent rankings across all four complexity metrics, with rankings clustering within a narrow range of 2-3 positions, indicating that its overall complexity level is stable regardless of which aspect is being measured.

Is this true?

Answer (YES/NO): NO